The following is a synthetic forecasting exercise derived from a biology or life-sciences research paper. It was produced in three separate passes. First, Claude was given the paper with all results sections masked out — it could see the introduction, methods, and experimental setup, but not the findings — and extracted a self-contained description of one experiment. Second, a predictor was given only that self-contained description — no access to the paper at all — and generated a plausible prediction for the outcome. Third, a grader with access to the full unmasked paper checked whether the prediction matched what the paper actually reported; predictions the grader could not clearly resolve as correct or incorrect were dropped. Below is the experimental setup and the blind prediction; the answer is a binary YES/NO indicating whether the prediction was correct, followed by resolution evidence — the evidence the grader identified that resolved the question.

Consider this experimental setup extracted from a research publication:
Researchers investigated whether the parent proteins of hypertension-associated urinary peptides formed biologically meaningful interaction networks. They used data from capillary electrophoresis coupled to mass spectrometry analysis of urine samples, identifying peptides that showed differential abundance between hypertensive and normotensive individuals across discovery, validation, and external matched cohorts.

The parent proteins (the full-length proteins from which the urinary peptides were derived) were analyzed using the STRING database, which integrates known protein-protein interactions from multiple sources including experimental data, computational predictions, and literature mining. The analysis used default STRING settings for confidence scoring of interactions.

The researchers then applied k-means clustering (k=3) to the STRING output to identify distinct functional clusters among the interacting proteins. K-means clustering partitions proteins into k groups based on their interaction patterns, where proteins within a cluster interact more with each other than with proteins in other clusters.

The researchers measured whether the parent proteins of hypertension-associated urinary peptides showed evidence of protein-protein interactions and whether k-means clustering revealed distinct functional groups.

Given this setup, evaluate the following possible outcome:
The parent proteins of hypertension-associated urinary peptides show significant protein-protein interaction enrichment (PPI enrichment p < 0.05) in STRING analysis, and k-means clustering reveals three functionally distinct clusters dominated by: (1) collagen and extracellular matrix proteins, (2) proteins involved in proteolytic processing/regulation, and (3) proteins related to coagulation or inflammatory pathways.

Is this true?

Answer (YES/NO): NO